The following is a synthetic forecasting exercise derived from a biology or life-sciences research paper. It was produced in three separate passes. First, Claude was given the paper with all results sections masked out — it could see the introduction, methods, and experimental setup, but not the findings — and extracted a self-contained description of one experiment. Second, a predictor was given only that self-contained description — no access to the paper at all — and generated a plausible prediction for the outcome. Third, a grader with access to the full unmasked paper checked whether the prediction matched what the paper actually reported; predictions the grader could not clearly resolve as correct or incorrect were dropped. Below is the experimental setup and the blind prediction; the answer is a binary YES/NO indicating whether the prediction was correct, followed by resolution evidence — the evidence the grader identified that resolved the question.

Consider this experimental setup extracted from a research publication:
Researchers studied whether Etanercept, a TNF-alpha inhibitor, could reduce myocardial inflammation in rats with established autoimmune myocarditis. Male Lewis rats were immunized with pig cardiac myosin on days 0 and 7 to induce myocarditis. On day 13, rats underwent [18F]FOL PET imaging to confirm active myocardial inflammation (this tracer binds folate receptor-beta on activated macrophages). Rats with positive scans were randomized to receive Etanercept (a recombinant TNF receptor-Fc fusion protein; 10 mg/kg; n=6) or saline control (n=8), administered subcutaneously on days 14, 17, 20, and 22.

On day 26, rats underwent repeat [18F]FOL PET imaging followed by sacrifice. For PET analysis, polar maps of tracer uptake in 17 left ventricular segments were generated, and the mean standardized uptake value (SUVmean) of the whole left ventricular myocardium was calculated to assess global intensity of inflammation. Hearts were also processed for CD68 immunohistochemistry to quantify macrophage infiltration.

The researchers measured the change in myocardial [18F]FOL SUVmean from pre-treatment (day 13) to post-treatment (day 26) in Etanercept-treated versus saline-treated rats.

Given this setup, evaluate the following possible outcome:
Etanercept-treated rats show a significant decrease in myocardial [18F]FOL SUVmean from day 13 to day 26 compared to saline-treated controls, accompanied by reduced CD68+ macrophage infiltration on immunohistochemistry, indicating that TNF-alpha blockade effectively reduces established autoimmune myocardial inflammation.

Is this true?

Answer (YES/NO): NO